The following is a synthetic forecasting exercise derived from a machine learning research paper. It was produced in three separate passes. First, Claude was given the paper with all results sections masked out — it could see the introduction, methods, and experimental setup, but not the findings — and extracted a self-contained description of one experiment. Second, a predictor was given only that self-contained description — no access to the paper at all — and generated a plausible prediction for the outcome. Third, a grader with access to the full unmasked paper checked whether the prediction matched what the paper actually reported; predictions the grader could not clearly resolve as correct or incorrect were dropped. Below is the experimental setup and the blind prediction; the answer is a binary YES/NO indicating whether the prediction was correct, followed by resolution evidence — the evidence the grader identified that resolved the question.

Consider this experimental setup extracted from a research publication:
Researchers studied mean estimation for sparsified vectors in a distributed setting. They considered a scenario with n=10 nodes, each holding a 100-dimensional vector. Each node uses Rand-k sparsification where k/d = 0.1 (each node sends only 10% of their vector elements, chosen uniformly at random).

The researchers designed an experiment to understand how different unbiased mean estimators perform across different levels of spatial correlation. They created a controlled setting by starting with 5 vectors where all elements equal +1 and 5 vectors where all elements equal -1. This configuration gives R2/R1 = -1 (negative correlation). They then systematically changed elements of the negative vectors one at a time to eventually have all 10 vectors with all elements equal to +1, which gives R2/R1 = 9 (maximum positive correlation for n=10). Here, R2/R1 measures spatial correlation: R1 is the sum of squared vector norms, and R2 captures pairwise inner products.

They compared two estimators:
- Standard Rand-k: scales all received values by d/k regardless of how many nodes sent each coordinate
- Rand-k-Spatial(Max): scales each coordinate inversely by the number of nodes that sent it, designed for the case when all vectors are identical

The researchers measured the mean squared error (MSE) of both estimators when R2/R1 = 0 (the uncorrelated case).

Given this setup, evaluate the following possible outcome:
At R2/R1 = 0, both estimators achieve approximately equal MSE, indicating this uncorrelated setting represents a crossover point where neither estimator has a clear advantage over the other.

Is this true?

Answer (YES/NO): NO